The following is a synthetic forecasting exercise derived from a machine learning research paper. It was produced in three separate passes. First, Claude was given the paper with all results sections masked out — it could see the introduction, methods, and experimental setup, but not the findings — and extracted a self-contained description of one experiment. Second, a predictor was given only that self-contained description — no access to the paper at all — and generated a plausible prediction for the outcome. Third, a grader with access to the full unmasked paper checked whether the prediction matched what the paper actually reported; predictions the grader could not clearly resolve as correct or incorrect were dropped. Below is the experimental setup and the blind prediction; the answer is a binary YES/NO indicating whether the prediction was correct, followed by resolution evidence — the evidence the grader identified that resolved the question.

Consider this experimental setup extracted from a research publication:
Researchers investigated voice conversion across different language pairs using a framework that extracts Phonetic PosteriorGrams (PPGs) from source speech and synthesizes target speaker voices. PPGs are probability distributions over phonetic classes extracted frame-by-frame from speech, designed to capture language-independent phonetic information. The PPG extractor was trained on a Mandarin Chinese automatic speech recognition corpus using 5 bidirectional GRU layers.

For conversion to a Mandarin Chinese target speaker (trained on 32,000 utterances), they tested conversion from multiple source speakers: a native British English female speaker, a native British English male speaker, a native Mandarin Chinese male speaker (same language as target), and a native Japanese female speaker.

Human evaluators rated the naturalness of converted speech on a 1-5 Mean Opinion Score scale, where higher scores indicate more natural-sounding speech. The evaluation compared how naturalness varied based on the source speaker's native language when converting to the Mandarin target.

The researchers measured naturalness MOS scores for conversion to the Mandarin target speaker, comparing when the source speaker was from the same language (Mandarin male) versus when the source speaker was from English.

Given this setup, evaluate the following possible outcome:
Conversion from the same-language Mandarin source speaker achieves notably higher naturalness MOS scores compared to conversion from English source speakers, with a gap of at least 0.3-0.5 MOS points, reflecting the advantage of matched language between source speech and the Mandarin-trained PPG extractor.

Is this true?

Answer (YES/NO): NO